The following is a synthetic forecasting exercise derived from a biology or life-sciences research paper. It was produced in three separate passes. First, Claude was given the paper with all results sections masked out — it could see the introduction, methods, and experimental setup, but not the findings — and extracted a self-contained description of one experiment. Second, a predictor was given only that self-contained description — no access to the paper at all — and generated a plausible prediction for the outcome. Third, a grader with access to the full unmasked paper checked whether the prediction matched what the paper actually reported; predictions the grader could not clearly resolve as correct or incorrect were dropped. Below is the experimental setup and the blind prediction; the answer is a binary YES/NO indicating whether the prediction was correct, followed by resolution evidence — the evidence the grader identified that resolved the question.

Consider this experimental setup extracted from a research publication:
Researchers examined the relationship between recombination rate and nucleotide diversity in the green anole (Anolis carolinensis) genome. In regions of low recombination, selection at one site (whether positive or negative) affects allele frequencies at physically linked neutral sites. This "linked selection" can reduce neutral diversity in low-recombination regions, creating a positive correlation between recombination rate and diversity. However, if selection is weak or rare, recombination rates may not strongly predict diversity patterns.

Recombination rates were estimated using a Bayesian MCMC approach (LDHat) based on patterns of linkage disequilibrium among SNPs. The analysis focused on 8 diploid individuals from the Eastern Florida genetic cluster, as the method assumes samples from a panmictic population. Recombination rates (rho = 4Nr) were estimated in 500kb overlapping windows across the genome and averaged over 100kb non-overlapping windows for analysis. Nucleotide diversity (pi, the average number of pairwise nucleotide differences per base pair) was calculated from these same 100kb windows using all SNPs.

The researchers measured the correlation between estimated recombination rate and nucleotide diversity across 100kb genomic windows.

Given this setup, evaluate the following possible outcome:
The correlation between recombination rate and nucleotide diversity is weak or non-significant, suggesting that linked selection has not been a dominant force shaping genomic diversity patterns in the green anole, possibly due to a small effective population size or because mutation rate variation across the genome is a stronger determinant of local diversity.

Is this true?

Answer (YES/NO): NO